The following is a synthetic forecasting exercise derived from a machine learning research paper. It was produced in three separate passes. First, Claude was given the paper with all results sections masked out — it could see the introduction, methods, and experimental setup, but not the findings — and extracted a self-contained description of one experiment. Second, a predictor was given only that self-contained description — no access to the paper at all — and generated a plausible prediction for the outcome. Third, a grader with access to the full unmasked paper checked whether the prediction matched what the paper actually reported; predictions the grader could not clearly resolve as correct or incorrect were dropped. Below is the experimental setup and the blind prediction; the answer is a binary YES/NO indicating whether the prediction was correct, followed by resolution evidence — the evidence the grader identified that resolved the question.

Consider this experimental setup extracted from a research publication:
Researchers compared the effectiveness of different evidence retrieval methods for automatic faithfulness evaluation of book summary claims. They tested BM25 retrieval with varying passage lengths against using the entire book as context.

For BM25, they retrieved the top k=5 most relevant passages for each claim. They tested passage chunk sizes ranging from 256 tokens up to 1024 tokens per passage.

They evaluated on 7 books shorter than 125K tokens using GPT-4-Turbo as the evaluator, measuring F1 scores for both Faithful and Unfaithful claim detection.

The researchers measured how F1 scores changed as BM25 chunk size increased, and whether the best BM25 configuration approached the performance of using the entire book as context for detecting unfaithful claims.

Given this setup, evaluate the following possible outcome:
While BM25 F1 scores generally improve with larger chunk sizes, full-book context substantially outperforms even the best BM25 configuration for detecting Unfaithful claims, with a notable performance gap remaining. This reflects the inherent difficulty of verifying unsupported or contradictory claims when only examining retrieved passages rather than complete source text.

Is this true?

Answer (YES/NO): YES